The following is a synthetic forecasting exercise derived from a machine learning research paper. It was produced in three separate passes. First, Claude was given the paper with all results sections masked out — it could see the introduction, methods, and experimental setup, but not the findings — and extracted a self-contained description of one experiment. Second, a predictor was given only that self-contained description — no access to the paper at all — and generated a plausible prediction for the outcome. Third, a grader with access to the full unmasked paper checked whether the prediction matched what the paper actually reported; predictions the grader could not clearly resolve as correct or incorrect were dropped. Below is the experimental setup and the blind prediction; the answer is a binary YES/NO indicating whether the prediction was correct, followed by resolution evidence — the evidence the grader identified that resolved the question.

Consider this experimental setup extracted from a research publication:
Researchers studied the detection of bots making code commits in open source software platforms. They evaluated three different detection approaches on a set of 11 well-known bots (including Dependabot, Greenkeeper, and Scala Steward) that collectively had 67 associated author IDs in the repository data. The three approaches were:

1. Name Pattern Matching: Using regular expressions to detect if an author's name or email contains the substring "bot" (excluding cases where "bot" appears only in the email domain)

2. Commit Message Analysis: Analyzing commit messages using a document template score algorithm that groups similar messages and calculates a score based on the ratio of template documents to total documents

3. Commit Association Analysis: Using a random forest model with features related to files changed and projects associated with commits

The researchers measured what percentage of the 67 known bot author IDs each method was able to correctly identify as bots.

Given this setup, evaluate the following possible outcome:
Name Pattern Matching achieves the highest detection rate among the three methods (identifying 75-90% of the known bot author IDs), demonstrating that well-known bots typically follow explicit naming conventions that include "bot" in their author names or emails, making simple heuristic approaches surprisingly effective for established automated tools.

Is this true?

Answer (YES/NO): NO